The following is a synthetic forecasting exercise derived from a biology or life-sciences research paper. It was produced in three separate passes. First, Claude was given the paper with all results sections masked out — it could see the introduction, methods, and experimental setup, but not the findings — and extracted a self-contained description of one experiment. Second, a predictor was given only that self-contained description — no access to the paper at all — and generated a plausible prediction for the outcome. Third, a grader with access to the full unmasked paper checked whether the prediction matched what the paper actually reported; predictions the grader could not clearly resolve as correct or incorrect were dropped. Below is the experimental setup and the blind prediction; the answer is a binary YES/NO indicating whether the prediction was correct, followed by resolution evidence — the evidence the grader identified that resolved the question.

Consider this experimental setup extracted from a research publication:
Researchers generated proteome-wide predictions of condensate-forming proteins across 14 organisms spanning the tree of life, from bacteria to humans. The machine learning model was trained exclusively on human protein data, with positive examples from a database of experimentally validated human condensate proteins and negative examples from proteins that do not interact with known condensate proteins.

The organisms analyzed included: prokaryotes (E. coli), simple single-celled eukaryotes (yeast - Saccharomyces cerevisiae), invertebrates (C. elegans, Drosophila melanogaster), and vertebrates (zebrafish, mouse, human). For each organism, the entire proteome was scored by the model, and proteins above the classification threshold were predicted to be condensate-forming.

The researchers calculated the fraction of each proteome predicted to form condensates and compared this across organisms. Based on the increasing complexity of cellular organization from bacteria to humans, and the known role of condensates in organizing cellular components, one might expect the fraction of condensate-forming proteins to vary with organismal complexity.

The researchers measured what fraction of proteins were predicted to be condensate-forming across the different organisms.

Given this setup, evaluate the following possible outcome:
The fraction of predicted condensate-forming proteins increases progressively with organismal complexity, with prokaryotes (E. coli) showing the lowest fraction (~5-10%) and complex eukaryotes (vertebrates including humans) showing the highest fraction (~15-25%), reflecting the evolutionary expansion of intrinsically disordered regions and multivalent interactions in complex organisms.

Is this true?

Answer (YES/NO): NO